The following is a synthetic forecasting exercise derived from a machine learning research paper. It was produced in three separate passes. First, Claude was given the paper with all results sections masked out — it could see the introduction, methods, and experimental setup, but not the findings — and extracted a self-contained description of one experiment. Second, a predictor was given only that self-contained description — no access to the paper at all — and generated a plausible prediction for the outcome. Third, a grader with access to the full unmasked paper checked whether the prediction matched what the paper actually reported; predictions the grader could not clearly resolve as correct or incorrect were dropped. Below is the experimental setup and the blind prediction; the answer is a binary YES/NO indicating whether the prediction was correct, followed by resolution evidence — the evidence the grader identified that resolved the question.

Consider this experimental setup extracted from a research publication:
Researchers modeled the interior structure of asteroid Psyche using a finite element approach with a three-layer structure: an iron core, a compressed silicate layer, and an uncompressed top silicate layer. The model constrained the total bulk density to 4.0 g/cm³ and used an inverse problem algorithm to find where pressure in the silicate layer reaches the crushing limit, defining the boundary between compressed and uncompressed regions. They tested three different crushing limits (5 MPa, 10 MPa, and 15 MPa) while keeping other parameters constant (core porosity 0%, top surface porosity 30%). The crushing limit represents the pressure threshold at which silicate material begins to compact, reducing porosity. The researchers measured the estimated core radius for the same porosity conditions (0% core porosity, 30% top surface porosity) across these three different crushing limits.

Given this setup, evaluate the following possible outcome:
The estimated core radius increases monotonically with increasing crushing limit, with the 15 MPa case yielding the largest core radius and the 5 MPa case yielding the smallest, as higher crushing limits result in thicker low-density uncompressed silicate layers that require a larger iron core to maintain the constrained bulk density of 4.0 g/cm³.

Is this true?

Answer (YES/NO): YES